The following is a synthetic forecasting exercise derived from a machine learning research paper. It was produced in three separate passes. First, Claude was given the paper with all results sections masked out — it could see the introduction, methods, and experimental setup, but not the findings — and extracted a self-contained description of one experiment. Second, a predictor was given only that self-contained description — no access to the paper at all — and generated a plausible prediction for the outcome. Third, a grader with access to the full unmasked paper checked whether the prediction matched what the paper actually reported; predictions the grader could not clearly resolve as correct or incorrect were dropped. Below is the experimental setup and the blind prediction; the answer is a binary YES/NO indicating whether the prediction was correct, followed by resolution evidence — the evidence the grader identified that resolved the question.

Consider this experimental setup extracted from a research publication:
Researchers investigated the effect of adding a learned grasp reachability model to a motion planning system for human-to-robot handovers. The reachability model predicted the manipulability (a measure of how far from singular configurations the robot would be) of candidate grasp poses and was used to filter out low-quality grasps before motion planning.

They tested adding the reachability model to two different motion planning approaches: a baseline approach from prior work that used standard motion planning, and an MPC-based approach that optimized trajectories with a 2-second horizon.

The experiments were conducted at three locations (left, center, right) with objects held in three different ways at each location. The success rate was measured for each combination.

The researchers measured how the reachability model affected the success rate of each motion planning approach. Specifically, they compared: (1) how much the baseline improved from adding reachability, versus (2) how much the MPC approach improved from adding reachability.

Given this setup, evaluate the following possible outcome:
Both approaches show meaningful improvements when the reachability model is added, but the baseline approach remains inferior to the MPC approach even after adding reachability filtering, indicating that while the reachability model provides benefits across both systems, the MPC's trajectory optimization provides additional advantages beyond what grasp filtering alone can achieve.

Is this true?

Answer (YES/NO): NO